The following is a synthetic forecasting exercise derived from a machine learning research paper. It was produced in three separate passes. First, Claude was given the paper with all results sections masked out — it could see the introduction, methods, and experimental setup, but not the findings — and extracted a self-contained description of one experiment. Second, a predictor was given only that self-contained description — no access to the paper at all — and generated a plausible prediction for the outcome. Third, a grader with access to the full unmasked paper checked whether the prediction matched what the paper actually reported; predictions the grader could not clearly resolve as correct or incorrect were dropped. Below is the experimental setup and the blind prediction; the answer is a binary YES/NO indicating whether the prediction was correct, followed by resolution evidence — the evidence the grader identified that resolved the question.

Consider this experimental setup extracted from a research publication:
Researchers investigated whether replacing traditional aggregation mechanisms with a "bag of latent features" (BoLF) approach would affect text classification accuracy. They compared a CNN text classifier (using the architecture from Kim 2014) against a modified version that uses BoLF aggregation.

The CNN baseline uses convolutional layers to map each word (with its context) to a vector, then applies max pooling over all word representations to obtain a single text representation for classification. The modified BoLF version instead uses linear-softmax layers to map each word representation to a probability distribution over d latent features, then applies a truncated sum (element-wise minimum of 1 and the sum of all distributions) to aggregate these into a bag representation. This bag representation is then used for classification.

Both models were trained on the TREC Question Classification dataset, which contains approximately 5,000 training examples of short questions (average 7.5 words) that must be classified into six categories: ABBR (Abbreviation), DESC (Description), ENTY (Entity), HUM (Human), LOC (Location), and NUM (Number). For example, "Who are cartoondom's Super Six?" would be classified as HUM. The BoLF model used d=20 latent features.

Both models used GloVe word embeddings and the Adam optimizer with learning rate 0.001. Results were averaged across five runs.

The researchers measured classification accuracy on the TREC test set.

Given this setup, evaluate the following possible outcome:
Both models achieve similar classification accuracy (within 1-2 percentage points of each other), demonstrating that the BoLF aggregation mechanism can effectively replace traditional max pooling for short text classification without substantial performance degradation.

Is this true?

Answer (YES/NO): YES